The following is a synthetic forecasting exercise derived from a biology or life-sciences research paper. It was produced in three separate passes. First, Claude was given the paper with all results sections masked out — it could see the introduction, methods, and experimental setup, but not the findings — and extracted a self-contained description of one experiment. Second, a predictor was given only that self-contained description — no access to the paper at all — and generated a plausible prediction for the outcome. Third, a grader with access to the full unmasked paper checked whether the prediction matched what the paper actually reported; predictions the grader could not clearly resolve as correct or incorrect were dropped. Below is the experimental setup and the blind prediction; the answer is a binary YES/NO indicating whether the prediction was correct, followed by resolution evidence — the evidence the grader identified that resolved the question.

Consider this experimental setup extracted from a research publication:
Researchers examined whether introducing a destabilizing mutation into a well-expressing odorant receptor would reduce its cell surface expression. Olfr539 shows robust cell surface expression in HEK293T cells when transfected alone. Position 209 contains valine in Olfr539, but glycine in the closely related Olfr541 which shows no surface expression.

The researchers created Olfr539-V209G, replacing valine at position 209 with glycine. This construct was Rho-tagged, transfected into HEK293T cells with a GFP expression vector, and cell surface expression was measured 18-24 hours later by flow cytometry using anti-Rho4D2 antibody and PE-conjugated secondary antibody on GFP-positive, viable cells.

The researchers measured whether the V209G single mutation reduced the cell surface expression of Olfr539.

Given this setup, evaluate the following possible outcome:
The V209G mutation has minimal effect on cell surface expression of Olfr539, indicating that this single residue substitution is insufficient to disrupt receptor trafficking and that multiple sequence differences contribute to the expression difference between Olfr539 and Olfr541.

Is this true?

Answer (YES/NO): NO